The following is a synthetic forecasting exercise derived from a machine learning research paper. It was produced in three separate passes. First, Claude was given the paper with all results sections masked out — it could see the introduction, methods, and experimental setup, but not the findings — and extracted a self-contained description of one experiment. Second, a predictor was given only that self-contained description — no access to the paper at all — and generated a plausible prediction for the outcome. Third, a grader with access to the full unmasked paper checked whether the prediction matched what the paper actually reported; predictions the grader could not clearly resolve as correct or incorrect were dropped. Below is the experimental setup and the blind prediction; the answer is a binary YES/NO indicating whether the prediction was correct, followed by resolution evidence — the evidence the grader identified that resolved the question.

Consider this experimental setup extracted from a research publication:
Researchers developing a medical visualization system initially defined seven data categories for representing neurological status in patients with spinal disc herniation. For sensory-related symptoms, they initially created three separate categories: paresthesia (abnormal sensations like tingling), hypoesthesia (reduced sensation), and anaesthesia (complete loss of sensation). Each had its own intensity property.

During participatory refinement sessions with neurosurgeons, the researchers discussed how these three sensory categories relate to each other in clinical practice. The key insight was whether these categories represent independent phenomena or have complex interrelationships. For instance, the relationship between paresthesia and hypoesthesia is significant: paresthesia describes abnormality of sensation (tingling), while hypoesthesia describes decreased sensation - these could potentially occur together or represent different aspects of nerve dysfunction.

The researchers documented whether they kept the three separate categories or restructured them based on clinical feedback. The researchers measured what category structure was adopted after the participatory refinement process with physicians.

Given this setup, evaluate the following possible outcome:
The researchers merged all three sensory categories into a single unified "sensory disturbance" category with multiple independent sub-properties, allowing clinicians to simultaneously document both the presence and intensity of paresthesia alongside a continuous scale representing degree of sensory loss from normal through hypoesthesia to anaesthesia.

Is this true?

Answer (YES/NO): YES